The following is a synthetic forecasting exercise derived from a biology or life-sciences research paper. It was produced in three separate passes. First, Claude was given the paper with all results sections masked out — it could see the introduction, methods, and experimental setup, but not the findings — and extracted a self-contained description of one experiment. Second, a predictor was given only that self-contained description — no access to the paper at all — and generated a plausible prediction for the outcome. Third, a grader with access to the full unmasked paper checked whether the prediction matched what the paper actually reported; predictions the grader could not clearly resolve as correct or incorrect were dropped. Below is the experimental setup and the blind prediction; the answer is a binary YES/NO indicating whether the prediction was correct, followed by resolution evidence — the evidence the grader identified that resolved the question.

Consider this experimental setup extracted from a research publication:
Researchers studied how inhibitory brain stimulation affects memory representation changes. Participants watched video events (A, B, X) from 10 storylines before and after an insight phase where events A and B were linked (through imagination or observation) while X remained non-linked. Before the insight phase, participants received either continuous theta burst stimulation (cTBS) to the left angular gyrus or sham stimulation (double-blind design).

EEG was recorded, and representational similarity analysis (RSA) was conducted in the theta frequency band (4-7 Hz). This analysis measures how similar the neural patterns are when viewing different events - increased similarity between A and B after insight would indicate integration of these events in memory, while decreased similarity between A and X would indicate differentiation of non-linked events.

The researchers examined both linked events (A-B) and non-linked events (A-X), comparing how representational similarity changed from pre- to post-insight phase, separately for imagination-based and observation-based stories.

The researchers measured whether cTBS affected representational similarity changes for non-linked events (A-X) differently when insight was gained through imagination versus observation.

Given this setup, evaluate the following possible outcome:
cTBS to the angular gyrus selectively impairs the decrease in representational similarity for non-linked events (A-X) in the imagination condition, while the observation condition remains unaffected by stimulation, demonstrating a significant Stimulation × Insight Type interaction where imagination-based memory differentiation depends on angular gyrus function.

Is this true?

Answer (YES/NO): NO